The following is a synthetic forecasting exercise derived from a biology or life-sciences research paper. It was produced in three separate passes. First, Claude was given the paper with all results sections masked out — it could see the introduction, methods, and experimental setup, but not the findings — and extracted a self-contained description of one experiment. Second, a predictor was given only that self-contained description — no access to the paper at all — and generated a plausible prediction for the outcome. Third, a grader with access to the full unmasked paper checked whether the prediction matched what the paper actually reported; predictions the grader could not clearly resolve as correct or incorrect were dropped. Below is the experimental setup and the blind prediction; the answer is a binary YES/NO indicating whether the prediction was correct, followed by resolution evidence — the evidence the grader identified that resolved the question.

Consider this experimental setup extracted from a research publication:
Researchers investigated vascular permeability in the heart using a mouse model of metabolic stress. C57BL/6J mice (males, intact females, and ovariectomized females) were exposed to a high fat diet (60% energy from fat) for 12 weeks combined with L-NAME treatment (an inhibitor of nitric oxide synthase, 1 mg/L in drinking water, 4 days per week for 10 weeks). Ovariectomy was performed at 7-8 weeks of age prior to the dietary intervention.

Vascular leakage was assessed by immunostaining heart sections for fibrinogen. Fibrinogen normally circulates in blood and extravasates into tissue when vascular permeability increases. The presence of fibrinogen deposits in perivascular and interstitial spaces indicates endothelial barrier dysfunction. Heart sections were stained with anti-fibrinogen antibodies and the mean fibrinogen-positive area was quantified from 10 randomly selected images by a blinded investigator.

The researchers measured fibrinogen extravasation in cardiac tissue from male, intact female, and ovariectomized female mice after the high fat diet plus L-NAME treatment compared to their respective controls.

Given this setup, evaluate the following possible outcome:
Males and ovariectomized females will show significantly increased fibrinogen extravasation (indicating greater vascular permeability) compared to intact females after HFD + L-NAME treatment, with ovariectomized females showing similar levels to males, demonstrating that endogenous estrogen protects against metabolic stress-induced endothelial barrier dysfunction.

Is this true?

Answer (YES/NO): NO